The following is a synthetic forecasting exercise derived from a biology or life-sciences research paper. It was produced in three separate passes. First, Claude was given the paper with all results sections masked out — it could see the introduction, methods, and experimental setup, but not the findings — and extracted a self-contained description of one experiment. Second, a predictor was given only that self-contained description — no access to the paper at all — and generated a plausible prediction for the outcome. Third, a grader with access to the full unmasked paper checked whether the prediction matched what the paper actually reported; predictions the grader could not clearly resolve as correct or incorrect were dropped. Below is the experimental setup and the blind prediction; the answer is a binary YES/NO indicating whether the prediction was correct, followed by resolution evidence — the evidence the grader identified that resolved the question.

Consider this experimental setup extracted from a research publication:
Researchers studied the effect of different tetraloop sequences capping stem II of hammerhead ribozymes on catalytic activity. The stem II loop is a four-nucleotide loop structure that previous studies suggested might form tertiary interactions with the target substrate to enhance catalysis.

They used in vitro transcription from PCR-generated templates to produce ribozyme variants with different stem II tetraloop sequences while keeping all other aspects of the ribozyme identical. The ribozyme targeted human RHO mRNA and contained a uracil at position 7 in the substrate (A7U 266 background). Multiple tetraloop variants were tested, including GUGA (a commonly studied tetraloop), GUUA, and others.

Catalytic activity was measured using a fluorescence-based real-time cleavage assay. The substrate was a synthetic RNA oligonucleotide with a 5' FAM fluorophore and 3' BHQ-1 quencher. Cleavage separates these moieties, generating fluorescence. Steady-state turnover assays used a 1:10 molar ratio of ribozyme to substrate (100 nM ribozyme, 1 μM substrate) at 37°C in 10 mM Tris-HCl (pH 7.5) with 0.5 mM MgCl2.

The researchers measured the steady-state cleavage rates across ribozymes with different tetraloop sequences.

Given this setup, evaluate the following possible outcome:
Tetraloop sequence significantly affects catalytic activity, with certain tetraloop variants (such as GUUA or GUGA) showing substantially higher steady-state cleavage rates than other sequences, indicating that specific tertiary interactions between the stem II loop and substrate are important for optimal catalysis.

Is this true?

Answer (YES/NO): NO